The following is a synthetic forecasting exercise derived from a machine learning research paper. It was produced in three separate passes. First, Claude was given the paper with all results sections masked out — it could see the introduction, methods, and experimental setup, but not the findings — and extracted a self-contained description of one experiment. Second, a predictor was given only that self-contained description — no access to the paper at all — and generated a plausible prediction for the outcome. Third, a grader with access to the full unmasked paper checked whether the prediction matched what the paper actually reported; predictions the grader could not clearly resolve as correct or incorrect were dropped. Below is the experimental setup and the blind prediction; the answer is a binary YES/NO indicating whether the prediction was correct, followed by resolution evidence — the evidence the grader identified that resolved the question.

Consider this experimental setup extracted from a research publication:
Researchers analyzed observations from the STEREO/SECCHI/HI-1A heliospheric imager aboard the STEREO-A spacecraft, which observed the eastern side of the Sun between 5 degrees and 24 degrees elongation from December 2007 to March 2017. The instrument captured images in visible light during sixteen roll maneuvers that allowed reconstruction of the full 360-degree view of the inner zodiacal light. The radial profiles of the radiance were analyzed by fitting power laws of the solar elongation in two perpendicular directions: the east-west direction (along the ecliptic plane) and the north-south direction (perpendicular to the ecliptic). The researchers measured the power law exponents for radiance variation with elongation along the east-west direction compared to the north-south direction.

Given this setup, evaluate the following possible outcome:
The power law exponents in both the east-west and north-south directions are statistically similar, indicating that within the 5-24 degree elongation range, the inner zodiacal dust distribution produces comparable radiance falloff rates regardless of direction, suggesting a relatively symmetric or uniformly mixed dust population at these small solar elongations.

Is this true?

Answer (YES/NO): NO